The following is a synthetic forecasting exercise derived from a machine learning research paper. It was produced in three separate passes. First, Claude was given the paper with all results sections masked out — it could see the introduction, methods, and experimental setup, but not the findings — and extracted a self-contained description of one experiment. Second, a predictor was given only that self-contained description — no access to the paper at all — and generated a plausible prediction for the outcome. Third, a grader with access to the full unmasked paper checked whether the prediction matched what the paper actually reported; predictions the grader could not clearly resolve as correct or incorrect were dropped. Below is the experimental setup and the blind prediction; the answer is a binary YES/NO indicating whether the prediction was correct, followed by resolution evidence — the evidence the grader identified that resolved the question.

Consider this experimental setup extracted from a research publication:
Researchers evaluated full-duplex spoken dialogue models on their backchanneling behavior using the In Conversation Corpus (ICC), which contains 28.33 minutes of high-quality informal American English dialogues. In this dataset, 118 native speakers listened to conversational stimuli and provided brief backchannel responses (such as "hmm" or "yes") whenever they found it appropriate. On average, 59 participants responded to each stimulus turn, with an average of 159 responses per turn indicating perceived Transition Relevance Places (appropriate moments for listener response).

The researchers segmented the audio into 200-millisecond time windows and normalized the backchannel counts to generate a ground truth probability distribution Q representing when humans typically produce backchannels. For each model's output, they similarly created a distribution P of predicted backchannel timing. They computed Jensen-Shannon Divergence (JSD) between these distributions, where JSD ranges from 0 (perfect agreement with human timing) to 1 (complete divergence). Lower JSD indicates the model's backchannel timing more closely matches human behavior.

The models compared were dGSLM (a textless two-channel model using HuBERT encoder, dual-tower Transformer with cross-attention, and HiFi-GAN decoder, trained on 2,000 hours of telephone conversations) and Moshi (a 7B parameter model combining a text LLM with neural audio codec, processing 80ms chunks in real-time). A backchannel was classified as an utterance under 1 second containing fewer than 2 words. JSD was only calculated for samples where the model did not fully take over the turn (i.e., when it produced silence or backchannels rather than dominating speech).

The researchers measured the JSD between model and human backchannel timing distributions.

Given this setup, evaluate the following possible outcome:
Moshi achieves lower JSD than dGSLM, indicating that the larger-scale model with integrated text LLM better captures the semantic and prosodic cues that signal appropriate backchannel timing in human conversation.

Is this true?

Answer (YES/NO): NO